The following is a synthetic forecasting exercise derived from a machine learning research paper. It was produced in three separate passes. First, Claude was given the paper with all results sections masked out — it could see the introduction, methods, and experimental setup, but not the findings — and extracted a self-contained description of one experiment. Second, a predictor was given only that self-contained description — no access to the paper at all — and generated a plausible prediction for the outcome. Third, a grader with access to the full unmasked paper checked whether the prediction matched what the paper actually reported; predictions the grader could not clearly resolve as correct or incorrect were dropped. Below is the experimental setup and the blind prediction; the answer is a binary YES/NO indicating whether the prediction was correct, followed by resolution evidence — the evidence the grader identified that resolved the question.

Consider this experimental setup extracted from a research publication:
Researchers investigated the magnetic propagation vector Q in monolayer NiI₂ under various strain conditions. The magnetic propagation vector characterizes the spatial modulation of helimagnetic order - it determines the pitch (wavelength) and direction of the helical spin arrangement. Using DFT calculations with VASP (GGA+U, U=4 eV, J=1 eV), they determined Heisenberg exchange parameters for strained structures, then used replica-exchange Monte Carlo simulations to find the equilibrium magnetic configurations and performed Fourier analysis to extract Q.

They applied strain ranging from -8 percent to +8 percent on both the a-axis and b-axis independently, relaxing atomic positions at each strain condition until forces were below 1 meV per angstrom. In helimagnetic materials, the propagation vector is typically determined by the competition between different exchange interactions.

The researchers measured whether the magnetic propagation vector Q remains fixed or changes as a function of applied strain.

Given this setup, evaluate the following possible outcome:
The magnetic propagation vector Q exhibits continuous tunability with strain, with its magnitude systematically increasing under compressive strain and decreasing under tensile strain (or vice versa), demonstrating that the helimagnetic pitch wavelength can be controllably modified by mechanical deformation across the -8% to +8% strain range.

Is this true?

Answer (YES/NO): NO